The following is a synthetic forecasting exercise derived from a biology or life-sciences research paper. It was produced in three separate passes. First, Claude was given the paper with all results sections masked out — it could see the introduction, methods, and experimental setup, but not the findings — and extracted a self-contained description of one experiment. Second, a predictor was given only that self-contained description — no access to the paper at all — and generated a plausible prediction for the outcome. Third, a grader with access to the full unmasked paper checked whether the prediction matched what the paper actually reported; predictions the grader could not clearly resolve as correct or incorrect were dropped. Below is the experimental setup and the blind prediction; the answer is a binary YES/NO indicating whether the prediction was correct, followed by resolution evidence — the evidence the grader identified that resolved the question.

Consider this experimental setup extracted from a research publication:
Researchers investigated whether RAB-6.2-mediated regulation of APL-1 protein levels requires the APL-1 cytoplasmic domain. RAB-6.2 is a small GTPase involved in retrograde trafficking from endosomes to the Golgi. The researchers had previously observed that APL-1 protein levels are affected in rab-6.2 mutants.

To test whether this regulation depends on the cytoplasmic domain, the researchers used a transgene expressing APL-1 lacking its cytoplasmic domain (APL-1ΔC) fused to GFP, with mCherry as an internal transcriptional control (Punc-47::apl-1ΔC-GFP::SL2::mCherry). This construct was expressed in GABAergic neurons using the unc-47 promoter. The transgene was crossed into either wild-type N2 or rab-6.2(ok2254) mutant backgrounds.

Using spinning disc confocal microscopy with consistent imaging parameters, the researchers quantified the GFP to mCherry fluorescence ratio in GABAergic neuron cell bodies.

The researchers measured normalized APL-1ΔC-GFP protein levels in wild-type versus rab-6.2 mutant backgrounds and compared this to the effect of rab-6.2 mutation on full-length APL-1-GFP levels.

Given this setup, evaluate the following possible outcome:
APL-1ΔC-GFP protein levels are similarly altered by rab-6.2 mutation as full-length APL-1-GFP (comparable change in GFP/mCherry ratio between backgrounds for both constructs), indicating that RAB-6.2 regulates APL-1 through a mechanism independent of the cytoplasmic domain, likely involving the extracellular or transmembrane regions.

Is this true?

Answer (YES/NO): NO